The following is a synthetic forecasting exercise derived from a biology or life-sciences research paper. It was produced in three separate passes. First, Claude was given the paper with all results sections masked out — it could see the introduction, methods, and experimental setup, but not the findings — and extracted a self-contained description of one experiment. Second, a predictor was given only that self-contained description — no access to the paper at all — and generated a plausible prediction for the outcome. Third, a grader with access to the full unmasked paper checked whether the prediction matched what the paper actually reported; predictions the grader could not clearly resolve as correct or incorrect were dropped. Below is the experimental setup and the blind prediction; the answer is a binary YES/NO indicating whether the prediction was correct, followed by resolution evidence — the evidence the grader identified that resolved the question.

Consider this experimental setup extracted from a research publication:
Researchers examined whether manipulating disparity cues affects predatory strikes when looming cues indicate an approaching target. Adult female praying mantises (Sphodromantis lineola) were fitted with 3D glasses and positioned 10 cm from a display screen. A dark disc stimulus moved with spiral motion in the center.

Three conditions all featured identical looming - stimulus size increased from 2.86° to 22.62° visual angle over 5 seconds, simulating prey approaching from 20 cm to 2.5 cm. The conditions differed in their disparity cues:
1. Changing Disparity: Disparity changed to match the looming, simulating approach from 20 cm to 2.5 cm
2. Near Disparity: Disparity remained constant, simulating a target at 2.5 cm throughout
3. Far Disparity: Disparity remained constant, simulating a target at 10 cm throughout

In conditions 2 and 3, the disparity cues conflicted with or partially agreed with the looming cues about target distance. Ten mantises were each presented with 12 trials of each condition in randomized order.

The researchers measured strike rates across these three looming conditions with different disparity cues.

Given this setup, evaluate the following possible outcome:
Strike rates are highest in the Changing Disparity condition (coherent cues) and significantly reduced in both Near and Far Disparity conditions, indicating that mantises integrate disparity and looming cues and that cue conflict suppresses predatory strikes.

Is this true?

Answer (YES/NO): NO